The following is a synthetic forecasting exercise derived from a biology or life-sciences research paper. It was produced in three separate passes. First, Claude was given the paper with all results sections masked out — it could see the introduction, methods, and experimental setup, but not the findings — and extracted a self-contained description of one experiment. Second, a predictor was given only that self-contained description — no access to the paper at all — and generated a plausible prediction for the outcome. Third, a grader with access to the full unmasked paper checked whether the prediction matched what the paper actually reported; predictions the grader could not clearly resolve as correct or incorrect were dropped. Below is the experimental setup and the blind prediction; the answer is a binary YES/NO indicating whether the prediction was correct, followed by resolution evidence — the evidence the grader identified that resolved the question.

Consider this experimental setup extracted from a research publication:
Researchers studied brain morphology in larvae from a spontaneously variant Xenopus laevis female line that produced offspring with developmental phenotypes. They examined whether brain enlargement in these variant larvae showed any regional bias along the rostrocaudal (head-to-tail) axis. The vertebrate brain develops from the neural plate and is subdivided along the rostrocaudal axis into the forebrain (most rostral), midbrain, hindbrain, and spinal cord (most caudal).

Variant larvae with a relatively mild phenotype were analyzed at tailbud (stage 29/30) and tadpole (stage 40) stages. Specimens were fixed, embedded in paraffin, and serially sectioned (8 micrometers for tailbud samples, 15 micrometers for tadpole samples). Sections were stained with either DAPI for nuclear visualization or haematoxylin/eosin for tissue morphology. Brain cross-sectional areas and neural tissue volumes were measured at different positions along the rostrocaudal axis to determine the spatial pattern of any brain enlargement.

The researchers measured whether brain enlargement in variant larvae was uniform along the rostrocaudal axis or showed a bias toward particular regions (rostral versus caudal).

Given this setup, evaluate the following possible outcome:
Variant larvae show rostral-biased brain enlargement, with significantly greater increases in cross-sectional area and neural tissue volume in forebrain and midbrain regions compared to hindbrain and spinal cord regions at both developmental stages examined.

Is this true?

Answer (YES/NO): YES